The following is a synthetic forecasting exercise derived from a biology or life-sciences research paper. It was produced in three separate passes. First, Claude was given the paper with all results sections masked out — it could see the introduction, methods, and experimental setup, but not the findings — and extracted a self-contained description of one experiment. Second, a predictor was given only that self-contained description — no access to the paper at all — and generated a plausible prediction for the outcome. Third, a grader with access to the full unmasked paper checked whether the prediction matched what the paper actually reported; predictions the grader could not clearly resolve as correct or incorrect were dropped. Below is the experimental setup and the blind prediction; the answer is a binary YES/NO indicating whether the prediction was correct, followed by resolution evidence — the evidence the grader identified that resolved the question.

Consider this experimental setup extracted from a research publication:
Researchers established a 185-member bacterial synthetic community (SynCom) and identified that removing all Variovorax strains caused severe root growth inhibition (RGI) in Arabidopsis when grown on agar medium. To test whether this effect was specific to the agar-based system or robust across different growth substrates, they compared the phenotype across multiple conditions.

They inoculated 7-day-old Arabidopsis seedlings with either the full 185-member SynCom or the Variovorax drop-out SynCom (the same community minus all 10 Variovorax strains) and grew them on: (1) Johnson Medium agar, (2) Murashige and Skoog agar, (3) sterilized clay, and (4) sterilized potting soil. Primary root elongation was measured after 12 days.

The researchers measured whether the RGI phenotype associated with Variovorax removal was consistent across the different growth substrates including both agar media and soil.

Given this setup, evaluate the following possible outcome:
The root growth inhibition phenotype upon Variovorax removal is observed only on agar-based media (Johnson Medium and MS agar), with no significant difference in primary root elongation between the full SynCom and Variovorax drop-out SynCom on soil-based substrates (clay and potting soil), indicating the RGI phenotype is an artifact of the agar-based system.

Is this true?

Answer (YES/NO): NO